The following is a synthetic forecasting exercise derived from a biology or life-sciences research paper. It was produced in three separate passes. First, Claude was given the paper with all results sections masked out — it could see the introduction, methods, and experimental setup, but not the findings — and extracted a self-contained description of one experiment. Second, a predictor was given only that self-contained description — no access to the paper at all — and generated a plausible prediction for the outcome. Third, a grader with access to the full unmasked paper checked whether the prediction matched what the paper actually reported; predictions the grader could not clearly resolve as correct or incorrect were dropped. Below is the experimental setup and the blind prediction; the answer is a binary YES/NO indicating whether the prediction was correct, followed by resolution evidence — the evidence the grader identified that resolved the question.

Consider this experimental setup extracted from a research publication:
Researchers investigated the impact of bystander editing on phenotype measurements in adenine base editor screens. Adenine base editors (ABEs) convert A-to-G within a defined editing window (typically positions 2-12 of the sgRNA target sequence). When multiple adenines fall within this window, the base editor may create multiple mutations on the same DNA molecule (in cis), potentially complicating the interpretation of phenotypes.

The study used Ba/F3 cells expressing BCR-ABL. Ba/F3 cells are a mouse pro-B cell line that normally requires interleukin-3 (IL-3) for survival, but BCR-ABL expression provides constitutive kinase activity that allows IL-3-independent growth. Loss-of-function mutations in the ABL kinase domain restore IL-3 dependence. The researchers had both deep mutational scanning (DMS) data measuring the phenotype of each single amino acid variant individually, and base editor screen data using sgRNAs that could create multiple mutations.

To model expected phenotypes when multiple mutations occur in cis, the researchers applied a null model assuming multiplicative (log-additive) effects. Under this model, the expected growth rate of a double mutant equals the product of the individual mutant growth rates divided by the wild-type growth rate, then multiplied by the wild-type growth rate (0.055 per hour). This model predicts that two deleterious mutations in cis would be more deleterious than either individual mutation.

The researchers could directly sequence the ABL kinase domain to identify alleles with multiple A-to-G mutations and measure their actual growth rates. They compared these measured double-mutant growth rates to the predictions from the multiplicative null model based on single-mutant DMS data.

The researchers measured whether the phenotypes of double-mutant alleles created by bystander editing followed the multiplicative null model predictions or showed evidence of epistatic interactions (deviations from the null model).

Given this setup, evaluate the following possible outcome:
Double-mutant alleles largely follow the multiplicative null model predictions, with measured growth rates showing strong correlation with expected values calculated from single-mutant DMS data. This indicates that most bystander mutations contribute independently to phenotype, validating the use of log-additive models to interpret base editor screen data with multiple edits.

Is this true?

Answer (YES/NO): YES